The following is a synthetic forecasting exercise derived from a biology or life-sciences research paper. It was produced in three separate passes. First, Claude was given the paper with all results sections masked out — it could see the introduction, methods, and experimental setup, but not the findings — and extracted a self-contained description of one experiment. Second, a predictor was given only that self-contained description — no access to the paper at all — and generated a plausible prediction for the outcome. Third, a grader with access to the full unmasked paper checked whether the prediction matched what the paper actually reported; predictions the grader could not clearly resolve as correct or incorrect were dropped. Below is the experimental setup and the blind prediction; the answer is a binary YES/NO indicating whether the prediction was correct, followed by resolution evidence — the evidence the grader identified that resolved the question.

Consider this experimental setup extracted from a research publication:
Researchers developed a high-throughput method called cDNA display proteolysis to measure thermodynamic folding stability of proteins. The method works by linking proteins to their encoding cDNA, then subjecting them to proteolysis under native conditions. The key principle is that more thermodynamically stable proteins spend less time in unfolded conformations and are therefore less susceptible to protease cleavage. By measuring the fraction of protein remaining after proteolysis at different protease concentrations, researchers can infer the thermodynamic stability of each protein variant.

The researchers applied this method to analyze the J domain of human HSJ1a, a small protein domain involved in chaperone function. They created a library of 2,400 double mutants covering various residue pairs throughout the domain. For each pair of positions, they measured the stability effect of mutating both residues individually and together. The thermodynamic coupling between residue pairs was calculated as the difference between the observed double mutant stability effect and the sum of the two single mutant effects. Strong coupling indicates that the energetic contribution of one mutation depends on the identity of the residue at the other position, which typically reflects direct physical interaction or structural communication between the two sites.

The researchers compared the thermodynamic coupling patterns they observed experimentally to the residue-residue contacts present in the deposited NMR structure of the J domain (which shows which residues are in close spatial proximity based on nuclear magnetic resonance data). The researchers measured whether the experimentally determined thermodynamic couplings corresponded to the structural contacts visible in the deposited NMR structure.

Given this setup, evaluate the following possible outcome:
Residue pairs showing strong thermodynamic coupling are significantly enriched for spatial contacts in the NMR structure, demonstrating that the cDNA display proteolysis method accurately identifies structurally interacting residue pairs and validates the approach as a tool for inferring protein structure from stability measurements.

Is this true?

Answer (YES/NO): NO